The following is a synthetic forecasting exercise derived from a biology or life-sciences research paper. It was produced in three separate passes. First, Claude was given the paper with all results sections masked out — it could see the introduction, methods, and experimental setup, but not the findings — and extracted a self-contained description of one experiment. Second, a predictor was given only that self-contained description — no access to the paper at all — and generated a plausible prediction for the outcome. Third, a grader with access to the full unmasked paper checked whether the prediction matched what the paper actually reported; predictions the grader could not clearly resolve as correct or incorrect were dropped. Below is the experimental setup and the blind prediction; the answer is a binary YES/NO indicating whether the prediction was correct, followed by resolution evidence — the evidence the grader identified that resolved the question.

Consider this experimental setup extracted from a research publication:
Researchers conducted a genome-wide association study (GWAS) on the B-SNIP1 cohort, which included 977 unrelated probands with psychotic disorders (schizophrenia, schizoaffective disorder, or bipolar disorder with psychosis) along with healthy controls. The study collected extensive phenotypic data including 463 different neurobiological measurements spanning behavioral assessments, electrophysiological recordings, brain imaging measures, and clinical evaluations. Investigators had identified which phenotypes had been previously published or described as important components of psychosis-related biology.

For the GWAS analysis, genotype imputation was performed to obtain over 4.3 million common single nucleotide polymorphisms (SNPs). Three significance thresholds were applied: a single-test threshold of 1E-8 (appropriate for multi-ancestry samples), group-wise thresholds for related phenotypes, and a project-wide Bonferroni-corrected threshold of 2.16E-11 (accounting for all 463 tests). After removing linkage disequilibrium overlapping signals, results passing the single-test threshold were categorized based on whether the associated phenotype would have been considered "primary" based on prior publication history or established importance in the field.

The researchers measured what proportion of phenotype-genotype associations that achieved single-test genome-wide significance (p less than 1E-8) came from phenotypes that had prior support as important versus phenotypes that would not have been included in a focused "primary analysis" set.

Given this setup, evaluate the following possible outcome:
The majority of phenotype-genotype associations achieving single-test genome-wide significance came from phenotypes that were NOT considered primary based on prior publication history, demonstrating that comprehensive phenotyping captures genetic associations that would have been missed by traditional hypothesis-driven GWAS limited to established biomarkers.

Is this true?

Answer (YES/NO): YES